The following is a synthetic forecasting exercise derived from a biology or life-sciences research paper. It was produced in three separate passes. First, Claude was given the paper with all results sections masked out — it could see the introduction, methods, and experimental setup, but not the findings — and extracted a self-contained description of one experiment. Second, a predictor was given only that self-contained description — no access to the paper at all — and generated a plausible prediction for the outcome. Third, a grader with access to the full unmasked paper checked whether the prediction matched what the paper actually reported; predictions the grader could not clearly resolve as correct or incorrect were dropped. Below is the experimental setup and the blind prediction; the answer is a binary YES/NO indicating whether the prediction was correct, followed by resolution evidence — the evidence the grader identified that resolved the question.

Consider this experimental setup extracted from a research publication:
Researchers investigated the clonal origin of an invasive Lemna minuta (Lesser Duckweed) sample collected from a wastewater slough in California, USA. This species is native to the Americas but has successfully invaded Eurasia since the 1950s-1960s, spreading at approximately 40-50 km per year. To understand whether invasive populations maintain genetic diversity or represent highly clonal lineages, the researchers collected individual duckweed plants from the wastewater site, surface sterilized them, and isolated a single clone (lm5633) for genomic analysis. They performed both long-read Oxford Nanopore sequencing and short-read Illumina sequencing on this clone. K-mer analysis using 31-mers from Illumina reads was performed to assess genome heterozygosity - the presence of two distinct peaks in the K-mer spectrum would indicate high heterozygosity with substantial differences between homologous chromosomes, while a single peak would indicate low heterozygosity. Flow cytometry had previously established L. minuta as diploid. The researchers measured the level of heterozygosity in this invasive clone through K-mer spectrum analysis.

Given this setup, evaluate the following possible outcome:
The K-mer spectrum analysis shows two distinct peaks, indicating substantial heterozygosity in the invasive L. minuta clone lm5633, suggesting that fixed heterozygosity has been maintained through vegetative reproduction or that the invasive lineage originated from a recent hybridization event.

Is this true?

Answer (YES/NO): NO